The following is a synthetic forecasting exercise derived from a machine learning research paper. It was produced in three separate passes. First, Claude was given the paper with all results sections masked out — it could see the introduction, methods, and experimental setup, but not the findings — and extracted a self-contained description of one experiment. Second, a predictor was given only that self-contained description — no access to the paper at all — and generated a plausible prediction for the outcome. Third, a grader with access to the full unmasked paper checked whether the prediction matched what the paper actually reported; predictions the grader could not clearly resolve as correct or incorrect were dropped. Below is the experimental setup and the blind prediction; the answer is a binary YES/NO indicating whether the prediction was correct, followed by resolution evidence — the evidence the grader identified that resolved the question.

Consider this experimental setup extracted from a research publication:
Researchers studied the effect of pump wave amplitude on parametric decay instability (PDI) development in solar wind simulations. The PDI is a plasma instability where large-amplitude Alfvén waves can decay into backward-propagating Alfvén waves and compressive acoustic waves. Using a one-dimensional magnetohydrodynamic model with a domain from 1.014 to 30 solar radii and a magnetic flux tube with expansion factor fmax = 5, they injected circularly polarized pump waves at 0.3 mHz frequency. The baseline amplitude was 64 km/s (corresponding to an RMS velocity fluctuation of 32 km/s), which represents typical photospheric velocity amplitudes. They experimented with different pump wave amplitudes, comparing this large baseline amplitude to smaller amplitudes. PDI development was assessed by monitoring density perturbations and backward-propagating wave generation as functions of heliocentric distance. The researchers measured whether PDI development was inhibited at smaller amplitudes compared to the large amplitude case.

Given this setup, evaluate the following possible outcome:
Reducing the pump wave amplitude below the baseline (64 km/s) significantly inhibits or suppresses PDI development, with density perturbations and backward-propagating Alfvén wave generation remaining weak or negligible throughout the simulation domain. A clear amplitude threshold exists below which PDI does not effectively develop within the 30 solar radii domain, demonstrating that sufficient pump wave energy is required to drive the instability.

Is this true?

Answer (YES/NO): YES